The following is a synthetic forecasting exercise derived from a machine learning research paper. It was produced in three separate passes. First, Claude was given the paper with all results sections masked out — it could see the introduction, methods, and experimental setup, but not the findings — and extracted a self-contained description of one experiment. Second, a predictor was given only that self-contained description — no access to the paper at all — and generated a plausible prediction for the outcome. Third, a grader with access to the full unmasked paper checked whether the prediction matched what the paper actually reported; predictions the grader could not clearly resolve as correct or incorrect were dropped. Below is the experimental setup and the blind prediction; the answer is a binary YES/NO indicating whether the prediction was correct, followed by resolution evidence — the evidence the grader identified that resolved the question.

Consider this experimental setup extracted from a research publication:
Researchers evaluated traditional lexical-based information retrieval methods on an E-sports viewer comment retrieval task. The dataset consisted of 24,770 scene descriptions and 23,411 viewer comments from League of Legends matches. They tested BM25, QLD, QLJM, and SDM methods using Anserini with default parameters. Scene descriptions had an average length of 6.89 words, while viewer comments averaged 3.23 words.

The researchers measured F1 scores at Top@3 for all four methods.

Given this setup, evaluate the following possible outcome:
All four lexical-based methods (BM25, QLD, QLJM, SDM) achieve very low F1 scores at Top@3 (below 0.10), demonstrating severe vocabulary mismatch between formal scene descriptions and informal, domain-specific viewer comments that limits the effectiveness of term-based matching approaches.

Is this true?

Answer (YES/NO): YES